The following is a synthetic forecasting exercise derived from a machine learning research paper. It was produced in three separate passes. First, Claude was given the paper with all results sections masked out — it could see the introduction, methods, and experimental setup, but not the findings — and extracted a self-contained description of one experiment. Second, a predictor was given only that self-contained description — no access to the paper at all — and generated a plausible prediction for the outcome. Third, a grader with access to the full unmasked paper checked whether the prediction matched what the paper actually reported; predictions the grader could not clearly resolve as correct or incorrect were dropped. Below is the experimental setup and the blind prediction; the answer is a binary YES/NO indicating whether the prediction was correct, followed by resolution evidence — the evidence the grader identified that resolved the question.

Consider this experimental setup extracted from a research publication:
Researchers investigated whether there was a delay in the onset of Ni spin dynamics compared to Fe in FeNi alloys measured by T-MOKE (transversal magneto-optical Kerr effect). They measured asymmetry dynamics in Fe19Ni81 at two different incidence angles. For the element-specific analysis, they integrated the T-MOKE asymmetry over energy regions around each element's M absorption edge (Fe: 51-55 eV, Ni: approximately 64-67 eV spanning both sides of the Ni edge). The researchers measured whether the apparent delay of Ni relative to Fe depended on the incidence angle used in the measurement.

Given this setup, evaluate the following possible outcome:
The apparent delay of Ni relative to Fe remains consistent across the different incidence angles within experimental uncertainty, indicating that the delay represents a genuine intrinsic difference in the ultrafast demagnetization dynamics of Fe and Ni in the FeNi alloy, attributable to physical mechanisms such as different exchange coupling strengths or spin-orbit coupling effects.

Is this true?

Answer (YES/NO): NO